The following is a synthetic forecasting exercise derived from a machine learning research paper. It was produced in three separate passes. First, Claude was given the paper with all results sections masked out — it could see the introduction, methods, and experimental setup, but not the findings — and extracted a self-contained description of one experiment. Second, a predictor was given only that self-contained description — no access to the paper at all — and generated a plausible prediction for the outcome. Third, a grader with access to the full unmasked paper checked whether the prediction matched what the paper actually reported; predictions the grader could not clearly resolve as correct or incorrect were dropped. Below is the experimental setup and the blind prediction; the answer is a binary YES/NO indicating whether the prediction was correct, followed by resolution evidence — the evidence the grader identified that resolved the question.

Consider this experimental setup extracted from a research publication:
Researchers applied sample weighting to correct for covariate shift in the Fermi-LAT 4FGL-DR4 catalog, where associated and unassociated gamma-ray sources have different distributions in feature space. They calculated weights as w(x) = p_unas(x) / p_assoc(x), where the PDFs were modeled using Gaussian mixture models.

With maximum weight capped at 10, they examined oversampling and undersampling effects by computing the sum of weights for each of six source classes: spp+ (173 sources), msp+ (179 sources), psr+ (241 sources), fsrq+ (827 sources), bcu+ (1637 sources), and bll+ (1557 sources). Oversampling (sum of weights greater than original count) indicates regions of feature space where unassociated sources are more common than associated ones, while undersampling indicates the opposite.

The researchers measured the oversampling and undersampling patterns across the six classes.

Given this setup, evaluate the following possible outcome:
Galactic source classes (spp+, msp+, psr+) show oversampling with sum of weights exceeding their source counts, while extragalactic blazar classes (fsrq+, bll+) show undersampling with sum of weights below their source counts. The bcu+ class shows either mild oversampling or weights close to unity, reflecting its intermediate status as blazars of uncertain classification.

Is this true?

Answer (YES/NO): NO